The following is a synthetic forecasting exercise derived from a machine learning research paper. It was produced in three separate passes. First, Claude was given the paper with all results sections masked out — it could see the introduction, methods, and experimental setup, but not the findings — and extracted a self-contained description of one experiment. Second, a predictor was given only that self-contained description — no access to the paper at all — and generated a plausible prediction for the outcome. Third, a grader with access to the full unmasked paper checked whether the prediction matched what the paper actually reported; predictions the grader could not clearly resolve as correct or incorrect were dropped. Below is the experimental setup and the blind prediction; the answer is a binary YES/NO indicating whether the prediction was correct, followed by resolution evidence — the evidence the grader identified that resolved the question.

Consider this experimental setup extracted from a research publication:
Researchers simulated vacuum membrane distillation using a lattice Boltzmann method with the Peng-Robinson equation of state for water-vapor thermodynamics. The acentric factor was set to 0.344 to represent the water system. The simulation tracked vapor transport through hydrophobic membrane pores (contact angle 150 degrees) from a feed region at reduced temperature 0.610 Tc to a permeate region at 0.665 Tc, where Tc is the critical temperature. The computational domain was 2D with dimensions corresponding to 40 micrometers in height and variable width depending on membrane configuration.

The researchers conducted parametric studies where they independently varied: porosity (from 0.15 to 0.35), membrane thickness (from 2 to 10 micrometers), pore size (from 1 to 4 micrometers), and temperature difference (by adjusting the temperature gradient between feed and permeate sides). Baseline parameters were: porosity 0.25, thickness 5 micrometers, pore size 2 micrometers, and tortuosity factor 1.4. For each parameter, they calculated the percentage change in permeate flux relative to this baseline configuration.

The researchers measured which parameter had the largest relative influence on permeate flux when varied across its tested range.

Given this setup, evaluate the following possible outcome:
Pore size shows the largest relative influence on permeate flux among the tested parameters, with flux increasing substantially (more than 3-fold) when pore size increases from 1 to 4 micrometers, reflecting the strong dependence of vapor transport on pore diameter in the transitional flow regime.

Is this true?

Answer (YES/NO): NO